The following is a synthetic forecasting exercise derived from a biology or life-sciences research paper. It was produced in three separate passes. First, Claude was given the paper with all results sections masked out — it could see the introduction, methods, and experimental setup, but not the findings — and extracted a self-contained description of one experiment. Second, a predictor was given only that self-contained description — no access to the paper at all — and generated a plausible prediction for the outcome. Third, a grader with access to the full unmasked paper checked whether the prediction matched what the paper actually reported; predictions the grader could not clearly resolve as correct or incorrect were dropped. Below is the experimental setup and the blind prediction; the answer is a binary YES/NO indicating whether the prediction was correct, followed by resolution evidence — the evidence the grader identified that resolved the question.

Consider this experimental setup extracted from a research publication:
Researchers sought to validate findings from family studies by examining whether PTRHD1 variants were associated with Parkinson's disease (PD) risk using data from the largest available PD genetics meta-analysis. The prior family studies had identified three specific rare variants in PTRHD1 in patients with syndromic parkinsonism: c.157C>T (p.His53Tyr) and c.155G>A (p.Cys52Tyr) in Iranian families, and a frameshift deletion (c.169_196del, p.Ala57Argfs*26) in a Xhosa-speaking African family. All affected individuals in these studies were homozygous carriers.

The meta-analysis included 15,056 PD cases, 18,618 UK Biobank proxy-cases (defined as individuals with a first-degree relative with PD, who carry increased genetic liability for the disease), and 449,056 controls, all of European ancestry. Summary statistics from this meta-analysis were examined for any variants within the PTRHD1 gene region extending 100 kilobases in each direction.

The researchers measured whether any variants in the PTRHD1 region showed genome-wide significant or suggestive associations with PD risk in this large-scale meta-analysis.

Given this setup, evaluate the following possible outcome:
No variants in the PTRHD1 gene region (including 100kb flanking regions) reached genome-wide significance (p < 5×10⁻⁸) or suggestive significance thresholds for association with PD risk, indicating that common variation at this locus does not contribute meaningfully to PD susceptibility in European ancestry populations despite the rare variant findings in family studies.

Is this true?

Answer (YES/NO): YES